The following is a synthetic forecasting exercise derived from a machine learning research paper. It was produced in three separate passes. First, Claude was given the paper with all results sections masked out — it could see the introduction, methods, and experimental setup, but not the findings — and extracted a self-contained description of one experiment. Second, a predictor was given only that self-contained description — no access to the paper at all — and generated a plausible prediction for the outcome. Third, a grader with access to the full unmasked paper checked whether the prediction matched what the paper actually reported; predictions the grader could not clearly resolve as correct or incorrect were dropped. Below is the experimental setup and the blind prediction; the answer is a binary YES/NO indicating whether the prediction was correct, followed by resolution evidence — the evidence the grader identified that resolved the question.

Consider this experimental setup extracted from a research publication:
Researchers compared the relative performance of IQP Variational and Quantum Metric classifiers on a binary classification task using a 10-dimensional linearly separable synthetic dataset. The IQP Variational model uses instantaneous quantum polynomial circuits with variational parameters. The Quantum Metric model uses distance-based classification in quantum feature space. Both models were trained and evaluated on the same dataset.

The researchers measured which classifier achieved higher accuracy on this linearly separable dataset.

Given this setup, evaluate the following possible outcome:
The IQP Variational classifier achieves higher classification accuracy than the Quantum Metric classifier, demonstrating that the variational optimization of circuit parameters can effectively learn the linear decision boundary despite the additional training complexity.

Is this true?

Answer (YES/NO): YES